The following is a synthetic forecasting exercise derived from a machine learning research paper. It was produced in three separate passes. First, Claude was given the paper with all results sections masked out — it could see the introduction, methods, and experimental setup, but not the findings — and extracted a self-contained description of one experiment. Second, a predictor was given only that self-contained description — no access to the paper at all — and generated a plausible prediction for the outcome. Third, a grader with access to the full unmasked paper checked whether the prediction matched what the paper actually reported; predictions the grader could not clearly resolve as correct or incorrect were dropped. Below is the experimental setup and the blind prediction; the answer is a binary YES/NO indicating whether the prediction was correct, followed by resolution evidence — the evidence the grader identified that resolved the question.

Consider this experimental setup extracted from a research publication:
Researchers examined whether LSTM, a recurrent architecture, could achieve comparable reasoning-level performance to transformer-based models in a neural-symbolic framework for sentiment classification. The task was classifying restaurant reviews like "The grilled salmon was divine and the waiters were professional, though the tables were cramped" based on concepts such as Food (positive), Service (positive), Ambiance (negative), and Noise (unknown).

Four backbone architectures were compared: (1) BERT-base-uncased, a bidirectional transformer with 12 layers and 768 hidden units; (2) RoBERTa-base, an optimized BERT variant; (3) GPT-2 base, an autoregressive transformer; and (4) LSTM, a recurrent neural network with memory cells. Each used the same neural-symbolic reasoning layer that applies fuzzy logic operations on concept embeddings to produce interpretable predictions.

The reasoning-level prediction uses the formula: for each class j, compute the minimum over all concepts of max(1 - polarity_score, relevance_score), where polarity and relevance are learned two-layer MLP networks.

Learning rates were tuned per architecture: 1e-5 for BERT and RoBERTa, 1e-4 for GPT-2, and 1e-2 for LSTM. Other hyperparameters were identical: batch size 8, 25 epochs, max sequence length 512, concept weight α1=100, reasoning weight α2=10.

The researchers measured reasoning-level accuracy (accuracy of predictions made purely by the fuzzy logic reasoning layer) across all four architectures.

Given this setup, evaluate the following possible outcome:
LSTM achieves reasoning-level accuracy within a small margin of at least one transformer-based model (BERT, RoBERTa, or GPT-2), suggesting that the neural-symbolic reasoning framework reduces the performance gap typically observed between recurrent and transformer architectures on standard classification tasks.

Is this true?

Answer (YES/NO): NO